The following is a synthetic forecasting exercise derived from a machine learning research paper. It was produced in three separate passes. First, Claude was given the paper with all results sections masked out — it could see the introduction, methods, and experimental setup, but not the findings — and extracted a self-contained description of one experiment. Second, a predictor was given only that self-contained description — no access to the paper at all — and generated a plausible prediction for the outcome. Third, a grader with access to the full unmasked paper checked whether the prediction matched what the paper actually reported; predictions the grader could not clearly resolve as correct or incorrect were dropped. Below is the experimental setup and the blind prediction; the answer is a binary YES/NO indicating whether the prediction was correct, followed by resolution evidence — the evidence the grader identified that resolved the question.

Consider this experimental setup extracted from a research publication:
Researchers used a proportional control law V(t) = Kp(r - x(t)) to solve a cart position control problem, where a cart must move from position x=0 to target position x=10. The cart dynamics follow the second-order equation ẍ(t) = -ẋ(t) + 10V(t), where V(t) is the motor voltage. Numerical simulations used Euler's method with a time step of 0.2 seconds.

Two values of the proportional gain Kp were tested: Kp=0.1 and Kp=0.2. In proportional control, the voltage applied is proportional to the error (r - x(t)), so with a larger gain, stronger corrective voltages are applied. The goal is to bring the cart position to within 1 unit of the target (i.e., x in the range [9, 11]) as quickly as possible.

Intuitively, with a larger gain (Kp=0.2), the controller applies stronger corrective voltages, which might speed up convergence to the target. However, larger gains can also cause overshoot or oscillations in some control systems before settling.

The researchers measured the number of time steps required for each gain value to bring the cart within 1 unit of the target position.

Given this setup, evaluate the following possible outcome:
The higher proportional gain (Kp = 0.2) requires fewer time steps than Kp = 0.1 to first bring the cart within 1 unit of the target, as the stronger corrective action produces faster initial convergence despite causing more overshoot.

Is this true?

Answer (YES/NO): NO